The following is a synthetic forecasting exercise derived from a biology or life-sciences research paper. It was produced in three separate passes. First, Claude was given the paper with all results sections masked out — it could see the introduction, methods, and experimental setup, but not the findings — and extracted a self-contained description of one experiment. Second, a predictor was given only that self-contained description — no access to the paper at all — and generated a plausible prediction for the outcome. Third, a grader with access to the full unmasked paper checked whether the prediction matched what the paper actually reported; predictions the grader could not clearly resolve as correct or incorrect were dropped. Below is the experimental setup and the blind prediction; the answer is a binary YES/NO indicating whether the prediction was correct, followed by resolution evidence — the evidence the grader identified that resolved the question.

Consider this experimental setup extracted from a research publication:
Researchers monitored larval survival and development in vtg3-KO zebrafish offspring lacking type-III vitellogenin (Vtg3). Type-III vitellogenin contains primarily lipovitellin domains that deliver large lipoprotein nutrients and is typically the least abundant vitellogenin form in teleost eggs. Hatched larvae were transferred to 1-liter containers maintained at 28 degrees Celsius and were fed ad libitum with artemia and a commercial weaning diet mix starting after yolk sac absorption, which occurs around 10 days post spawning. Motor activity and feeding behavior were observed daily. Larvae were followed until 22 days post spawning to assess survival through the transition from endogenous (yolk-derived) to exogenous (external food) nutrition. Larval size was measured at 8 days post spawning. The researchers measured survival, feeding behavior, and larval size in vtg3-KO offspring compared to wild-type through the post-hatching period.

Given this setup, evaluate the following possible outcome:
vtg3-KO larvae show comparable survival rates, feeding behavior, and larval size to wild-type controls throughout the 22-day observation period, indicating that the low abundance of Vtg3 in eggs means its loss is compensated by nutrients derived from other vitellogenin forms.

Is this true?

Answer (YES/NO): NO